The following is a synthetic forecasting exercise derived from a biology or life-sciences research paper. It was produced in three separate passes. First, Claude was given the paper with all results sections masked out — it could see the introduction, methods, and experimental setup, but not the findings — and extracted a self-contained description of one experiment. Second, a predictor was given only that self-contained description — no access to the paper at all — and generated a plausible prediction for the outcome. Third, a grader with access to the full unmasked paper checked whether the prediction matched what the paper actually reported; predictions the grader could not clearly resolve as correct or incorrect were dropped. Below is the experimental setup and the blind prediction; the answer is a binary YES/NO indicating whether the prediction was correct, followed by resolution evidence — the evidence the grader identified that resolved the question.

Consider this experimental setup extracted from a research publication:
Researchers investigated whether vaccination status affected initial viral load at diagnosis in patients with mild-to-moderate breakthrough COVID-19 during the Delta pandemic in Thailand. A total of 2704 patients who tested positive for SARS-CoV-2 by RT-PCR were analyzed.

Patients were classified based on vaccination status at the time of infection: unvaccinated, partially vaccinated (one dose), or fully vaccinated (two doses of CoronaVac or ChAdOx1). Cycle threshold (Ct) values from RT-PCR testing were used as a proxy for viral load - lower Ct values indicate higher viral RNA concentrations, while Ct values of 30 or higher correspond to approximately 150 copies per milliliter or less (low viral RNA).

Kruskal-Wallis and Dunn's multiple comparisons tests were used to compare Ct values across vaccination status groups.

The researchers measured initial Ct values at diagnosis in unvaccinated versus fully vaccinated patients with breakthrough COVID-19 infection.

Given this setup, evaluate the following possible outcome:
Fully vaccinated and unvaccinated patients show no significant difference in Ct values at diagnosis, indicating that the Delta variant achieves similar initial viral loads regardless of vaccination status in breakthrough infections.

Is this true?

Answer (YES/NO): YES